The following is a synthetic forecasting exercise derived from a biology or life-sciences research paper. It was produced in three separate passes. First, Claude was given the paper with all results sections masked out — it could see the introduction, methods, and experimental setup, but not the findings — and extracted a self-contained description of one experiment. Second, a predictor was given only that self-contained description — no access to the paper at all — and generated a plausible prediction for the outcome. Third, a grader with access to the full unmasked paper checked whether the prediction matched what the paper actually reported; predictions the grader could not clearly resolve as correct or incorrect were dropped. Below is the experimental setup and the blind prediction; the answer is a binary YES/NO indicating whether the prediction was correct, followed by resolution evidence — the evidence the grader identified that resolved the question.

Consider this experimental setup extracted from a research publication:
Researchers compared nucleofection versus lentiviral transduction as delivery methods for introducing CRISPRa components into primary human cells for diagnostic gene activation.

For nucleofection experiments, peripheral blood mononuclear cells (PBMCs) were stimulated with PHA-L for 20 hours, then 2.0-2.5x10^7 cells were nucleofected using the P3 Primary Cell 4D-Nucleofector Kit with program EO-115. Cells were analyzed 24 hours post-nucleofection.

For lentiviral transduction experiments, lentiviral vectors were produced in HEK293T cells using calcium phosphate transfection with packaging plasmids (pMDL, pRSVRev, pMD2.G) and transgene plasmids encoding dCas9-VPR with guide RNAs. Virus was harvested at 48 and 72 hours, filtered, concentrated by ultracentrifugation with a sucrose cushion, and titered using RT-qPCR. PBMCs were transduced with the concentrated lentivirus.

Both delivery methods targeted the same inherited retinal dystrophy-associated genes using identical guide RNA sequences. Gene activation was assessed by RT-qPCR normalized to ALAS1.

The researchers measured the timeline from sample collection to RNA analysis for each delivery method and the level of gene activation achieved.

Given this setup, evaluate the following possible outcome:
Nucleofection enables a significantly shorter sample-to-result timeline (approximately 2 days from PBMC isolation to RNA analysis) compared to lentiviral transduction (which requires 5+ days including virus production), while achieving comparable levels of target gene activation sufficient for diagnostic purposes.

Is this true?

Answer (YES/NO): NO